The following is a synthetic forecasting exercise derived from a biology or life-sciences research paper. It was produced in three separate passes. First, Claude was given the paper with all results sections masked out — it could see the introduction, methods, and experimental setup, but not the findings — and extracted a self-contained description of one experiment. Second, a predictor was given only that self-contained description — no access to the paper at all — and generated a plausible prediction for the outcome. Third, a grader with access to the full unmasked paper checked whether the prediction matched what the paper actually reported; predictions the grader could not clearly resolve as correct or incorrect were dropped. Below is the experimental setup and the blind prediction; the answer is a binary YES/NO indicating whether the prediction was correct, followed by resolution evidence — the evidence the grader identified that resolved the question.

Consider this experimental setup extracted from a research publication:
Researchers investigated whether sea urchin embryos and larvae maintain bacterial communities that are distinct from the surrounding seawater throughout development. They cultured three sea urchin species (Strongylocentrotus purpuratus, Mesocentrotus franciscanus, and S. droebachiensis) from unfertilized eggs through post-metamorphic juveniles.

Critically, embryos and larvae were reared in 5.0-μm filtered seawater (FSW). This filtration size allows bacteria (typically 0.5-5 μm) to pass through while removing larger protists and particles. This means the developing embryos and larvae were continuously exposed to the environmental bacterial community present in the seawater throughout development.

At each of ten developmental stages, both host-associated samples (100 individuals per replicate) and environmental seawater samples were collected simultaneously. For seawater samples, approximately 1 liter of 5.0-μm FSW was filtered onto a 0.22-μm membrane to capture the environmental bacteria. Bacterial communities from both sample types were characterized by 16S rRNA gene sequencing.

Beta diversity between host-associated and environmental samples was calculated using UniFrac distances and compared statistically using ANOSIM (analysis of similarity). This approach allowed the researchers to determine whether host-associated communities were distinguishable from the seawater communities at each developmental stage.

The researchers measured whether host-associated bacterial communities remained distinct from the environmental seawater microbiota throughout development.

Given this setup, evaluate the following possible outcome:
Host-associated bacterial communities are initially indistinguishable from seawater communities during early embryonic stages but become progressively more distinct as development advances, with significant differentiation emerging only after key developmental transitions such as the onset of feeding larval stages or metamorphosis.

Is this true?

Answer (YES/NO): NO